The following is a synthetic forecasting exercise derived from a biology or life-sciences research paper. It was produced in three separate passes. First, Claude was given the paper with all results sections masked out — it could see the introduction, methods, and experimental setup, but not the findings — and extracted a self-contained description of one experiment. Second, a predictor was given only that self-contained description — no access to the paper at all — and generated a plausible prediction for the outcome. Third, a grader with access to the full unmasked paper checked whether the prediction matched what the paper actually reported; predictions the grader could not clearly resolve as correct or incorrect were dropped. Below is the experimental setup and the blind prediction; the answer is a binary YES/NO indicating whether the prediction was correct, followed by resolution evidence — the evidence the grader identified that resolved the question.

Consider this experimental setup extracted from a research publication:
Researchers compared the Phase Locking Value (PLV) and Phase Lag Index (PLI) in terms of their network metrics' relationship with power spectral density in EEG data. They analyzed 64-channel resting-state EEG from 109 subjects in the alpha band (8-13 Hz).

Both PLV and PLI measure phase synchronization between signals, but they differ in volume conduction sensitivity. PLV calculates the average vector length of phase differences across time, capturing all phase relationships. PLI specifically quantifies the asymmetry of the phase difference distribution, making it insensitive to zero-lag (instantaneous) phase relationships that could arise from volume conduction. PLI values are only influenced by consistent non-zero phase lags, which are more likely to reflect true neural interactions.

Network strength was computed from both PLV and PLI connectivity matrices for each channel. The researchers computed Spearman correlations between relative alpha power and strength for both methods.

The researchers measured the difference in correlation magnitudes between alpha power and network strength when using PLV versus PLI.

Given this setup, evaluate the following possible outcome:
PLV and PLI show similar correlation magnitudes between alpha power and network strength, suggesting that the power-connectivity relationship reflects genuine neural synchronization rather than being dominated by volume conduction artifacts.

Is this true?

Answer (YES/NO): NO